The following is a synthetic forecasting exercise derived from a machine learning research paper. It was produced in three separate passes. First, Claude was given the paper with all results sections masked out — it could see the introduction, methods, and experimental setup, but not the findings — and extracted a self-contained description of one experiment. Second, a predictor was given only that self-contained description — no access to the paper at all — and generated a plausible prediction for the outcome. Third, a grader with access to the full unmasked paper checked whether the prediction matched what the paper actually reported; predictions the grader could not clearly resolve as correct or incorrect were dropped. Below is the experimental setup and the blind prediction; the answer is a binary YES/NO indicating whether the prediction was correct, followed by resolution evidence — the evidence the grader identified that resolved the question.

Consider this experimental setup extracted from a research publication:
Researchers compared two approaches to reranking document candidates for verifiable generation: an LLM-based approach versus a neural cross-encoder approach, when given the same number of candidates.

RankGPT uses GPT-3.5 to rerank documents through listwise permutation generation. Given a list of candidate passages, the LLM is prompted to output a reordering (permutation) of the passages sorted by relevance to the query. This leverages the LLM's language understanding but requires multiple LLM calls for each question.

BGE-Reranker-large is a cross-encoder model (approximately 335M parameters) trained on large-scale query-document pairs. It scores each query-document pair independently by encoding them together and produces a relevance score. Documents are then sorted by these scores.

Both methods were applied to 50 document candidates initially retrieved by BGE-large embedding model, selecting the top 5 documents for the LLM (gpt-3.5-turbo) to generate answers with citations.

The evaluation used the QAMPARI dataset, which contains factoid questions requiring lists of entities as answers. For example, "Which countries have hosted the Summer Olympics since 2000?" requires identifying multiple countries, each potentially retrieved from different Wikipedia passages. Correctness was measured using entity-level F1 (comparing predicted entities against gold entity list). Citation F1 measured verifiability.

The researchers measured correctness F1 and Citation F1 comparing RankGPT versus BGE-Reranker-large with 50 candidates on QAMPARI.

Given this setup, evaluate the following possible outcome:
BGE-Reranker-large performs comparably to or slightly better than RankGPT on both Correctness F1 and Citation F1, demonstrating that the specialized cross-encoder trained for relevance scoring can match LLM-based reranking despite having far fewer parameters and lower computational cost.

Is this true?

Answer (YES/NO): NO